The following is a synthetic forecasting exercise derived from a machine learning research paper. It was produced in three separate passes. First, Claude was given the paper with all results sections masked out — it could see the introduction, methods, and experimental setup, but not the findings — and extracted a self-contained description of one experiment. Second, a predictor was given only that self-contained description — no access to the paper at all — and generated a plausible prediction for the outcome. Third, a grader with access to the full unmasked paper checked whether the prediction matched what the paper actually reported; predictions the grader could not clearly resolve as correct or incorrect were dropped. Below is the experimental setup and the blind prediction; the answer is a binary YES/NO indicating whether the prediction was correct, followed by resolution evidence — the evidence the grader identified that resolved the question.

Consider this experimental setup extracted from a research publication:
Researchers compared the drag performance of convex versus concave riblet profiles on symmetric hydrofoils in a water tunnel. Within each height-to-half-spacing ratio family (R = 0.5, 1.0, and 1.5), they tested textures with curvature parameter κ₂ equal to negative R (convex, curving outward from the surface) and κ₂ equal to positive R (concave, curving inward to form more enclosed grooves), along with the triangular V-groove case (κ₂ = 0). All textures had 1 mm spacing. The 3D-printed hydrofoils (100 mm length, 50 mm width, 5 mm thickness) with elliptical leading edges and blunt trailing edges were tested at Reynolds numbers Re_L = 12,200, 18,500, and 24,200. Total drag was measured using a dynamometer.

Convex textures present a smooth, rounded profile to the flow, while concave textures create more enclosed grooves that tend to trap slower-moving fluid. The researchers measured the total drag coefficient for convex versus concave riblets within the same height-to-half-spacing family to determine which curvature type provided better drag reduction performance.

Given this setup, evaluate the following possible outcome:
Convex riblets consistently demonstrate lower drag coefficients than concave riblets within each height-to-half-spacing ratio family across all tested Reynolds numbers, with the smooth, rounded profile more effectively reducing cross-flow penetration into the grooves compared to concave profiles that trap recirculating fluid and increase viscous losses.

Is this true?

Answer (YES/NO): NO